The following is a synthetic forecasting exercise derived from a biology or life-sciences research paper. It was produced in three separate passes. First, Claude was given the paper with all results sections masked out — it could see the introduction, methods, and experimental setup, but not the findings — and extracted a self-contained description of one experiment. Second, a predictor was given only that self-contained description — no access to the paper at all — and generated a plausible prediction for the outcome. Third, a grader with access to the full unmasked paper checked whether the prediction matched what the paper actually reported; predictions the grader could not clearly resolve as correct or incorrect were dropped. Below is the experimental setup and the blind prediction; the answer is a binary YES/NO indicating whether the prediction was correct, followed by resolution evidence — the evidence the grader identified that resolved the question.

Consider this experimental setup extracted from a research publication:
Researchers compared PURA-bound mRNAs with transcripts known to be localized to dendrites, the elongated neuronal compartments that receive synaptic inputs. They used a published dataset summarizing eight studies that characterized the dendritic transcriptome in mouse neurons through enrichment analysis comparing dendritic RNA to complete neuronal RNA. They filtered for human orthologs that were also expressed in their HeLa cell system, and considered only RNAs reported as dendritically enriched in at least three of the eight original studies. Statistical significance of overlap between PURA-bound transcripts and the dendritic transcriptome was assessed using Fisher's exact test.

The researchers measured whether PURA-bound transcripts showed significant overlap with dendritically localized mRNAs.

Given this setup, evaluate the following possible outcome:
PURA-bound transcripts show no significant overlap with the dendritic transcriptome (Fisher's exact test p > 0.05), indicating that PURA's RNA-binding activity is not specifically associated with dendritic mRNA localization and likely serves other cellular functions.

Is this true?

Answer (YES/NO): NO